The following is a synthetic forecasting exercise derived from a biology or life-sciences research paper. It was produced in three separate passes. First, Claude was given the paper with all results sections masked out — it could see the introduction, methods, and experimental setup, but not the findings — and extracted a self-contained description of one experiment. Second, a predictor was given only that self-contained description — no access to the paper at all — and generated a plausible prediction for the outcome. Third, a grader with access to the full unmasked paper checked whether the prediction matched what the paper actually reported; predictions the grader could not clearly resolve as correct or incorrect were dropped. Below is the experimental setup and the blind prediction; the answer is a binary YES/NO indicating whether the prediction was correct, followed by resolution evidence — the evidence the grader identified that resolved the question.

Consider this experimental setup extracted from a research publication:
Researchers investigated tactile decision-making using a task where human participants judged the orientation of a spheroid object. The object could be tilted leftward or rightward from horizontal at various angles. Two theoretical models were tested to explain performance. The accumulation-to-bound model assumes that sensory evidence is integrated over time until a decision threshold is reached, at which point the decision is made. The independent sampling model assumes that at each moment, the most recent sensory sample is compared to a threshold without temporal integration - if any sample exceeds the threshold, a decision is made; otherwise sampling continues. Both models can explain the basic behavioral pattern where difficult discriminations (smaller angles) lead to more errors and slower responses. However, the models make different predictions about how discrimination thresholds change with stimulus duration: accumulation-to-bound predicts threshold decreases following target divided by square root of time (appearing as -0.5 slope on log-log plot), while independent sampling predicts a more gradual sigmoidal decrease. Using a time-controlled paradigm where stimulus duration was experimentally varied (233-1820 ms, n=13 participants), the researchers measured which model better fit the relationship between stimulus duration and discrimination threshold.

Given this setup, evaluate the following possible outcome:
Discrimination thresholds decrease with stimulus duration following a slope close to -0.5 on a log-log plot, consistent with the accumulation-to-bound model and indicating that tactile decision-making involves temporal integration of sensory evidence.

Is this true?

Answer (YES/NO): NO